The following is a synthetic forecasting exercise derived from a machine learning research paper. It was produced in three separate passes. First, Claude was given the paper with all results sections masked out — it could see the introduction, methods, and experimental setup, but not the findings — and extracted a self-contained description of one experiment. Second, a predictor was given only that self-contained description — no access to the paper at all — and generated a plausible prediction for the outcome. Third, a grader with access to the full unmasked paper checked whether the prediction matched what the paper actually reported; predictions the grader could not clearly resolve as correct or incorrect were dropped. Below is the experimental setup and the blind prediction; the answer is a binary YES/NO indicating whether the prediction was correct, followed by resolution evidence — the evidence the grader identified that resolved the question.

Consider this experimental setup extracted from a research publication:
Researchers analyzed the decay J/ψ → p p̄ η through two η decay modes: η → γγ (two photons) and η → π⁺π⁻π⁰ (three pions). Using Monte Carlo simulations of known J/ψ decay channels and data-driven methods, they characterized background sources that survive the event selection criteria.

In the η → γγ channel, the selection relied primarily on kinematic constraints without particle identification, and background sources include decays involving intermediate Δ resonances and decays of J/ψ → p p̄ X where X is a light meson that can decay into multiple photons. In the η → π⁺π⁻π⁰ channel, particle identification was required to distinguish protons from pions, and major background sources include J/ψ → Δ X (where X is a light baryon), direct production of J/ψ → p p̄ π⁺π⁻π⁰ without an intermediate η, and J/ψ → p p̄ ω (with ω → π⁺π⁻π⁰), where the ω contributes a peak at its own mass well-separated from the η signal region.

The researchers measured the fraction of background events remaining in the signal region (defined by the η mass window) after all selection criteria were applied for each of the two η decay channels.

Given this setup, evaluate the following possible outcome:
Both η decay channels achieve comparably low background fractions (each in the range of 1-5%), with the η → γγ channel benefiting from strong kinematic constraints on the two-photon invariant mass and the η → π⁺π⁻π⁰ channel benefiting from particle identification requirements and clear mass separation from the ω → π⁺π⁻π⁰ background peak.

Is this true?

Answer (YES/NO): NO